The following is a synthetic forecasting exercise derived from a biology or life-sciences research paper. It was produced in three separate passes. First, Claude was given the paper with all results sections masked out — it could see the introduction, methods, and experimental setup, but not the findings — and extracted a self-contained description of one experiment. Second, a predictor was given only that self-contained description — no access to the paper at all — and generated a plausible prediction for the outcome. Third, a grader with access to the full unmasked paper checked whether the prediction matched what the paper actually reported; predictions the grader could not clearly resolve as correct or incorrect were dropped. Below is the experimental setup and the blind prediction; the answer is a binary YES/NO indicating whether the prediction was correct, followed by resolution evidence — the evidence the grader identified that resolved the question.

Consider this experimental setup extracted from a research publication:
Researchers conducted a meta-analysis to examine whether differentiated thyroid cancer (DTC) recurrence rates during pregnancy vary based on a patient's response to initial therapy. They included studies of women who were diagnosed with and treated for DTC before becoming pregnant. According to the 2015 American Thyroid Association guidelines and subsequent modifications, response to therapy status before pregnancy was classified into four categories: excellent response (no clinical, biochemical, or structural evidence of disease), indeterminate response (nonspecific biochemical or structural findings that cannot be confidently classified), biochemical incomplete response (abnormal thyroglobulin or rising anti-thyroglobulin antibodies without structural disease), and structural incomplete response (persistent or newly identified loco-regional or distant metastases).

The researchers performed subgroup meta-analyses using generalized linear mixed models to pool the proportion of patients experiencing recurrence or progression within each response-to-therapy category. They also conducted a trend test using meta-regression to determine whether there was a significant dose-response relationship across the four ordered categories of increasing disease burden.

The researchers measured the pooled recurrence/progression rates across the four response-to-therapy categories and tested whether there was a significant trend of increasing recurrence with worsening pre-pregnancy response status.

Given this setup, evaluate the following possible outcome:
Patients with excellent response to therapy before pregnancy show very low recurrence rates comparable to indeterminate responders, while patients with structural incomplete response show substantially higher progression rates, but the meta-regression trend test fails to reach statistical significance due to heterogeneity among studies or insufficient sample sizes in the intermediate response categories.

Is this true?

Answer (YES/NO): NO